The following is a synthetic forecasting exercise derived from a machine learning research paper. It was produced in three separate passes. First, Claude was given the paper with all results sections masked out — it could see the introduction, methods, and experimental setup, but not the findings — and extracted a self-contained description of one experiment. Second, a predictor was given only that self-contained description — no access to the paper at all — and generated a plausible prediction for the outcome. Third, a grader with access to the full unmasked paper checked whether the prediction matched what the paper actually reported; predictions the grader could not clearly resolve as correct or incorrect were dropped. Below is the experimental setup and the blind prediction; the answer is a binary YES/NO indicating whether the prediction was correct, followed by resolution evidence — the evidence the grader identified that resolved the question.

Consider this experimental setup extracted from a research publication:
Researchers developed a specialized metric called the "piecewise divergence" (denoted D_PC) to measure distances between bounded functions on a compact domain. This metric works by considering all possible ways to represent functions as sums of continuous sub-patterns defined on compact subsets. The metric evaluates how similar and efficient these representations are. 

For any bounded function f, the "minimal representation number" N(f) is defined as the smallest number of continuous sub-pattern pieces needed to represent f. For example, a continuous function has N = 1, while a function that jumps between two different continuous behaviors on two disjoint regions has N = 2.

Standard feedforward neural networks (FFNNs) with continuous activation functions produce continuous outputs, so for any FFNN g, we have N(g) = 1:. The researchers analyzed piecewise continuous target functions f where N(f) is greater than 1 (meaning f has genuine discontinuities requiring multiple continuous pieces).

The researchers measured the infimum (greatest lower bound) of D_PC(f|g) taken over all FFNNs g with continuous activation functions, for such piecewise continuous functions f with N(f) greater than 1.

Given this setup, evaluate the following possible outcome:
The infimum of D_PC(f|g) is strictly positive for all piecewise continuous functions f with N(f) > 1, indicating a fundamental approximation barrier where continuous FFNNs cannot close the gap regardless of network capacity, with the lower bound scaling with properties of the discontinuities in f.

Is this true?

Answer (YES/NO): YES